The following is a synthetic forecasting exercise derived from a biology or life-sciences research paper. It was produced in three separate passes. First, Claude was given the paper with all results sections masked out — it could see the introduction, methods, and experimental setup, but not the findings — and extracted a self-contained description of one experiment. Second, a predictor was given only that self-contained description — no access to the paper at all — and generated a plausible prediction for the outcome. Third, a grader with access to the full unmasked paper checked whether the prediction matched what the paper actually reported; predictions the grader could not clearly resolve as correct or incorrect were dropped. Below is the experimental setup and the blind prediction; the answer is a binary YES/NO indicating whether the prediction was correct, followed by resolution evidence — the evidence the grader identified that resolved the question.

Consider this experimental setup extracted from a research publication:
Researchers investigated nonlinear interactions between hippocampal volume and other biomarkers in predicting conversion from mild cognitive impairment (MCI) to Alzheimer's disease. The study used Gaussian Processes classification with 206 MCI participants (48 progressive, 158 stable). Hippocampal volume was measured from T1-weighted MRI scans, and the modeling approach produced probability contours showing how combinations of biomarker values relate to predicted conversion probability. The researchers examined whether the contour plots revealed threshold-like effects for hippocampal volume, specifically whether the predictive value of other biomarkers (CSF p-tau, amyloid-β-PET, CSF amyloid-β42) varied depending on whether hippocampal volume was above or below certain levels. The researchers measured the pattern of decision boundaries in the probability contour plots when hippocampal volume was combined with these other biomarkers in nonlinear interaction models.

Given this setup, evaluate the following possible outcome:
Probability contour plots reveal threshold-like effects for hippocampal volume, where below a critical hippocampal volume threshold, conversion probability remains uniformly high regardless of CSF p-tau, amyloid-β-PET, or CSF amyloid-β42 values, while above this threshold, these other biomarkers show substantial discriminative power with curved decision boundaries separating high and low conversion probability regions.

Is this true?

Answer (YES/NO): NO